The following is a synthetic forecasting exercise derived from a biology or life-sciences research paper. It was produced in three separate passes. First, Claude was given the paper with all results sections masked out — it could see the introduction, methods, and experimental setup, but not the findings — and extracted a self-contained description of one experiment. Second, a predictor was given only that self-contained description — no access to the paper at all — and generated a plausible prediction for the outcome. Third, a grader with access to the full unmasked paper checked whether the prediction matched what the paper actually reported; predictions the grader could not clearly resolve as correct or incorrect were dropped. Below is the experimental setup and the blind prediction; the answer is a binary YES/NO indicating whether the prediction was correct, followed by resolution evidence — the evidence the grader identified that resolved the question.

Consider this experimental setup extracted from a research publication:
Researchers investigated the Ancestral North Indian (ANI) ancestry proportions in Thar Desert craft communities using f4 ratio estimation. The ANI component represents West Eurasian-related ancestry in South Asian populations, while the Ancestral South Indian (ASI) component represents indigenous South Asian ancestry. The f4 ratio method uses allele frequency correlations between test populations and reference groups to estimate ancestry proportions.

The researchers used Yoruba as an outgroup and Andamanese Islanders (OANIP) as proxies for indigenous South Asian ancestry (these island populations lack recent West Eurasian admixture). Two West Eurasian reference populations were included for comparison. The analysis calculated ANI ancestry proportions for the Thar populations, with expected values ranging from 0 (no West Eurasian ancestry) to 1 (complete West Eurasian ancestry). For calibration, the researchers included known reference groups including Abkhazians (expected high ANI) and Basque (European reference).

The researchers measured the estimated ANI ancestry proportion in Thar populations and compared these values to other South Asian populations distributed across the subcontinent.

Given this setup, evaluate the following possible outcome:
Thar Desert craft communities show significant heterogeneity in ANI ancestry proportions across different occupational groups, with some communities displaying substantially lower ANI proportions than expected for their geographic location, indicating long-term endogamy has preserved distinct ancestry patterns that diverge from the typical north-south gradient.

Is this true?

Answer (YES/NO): YES